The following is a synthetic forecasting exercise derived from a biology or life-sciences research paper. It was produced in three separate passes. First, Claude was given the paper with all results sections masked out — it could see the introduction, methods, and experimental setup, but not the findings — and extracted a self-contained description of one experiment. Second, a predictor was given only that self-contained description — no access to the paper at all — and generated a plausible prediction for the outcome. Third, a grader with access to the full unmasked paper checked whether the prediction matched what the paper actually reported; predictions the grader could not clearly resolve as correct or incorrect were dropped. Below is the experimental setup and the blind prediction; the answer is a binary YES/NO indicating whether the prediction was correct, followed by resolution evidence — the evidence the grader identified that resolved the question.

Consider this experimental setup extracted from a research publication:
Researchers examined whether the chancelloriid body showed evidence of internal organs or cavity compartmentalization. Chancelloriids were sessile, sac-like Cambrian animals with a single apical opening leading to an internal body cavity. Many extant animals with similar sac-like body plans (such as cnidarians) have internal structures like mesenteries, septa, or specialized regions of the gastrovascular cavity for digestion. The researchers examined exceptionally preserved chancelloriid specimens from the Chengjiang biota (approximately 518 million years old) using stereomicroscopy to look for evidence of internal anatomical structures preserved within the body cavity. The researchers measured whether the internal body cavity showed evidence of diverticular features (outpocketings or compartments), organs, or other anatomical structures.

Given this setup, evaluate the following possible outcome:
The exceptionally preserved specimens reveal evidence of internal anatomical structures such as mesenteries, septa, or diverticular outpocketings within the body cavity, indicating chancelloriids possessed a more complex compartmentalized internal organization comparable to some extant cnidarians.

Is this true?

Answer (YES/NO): NO